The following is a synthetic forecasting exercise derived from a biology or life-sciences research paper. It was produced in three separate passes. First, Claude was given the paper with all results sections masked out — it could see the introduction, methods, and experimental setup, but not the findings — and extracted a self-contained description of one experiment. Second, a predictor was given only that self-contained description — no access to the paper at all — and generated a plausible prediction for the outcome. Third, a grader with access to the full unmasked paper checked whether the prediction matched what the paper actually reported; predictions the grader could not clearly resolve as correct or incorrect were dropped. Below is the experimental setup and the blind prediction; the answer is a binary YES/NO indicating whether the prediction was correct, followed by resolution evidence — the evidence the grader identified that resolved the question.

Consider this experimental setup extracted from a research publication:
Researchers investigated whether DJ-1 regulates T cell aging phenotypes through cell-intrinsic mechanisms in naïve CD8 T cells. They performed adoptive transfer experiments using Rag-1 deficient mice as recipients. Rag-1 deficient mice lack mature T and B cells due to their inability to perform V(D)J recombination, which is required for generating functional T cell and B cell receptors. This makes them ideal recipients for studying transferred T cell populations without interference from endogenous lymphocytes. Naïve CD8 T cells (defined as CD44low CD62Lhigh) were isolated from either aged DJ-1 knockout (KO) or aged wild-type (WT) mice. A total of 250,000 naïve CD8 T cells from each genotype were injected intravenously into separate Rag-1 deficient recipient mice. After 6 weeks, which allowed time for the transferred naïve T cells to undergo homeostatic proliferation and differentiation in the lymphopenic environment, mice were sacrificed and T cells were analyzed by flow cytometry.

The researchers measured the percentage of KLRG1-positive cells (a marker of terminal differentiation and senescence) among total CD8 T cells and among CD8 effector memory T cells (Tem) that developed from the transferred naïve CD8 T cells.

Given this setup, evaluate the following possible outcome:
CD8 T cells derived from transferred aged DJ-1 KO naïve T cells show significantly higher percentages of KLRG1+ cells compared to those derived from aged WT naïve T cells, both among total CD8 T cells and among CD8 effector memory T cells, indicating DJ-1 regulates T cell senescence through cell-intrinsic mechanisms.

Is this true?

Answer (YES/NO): NO